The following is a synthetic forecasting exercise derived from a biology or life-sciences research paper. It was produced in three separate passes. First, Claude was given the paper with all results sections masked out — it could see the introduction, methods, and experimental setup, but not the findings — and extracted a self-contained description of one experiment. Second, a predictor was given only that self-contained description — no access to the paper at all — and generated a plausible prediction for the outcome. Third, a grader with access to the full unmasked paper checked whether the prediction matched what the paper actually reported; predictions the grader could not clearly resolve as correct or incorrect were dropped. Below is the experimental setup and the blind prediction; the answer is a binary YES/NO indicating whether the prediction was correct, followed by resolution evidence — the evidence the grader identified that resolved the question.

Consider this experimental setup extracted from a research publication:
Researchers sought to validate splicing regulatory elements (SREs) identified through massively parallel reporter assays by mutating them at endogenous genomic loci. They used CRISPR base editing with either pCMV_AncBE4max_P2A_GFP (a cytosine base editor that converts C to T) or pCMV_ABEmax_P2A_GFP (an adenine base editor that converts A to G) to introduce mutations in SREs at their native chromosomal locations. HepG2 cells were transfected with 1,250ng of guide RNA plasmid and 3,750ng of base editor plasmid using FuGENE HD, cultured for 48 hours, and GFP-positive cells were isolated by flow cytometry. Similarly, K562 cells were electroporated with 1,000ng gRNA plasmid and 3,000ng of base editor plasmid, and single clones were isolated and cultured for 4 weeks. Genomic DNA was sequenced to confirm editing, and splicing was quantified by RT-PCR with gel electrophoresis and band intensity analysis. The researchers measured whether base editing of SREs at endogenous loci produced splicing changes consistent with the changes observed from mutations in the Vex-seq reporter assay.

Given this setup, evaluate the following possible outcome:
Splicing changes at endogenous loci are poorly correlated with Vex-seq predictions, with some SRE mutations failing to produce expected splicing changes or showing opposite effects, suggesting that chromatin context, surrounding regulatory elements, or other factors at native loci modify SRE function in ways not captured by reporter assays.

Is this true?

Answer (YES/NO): NO